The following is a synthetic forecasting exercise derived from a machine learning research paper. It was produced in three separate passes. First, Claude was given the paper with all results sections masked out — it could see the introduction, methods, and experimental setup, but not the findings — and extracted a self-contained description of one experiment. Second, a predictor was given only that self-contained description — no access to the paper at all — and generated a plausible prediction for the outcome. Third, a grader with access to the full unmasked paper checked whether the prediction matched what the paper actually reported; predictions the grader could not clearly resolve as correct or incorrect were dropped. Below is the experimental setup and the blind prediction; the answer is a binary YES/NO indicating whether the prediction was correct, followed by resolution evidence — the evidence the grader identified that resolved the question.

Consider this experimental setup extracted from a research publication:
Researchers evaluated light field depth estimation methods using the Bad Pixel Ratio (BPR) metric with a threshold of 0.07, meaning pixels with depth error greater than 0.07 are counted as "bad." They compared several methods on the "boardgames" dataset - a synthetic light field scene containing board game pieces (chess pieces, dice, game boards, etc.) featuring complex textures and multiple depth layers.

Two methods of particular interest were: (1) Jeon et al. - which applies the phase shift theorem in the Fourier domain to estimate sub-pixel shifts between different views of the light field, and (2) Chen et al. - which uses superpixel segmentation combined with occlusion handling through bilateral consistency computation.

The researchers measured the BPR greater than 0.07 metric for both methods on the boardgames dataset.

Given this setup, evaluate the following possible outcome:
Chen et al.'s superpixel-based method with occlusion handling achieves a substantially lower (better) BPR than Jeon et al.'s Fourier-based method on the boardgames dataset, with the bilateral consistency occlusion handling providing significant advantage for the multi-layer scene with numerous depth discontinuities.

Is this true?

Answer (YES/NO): NO